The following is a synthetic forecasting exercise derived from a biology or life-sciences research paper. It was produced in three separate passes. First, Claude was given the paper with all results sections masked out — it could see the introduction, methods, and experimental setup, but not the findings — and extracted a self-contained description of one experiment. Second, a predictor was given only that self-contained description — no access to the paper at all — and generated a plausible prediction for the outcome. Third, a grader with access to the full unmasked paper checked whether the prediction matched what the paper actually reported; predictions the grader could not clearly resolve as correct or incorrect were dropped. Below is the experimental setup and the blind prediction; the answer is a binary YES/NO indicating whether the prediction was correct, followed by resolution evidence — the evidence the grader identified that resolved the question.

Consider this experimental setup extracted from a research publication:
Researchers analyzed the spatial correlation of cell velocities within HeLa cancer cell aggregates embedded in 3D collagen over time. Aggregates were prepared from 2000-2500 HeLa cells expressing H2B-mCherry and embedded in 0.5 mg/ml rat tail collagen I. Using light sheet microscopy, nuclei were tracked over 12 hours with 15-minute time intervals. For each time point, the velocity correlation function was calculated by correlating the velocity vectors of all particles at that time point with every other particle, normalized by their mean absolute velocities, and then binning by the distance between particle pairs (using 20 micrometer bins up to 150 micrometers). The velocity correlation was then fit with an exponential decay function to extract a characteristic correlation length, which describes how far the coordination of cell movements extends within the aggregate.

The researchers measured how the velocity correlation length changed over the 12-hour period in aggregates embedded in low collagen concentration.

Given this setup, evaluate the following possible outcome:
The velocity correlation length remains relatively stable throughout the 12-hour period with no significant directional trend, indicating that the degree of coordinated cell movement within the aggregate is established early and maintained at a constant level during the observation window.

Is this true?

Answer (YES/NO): NO